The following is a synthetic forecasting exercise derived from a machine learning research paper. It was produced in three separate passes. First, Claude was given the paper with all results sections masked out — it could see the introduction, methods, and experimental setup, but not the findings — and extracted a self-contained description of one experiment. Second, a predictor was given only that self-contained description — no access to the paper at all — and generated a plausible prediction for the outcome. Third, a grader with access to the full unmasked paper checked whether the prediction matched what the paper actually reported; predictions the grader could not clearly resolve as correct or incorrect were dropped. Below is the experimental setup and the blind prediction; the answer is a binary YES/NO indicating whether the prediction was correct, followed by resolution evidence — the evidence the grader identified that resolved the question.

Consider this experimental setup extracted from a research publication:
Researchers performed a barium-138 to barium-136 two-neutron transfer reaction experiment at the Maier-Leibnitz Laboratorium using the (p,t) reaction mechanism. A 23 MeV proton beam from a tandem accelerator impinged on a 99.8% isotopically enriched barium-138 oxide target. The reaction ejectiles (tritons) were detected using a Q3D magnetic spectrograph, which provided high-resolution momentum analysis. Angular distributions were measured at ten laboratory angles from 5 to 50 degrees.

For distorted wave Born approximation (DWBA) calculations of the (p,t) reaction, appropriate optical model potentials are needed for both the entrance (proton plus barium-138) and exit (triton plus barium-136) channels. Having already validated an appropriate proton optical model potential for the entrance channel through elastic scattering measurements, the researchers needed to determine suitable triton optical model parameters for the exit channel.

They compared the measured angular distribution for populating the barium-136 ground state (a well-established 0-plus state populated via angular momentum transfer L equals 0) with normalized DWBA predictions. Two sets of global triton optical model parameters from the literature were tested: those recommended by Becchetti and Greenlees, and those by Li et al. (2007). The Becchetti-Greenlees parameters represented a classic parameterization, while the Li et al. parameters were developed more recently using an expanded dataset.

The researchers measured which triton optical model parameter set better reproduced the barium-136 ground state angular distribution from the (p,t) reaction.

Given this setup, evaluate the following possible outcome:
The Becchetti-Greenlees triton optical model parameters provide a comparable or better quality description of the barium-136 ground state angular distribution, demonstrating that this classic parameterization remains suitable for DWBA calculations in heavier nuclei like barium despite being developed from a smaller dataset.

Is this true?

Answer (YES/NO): NO